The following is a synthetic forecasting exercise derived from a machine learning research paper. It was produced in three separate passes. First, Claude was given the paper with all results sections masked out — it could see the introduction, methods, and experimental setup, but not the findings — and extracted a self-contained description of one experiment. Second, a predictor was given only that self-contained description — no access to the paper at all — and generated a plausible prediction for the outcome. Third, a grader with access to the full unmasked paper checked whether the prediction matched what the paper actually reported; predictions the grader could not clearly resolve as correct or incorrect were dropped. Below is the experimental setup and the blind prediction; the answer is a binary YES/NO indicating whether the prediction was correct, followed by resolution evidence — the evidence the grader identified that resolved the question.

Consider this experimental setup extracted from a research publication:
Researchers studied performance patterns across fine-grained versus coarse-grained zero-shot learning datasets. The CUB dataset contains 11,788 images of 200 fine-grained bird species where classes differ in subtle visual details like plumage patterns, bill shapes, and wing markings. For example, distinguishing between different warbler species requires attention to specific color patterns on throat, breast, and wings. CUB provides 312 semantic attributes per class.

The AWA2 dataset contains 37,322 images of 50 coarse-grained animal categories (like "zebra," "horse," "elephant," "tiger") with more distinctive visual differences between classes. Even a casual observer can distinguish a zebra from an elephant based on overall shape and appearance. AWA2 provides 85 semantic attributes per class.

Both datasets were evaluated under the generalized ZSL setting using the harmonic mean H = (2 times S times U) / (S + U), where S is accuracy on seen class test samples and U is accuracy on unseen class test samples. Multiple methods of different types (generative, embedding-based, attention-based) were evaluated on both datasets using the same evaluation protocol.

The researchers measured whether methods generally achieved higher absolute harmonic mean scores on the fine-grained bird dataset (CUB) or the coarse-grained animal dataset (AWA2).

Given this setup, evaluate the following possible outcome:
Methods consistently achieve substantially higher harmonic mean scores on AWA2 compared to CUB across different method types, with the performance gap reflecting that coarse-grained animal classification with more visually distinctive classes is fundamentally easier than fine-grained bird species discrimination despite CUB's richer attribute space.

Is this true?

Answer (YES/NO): NO